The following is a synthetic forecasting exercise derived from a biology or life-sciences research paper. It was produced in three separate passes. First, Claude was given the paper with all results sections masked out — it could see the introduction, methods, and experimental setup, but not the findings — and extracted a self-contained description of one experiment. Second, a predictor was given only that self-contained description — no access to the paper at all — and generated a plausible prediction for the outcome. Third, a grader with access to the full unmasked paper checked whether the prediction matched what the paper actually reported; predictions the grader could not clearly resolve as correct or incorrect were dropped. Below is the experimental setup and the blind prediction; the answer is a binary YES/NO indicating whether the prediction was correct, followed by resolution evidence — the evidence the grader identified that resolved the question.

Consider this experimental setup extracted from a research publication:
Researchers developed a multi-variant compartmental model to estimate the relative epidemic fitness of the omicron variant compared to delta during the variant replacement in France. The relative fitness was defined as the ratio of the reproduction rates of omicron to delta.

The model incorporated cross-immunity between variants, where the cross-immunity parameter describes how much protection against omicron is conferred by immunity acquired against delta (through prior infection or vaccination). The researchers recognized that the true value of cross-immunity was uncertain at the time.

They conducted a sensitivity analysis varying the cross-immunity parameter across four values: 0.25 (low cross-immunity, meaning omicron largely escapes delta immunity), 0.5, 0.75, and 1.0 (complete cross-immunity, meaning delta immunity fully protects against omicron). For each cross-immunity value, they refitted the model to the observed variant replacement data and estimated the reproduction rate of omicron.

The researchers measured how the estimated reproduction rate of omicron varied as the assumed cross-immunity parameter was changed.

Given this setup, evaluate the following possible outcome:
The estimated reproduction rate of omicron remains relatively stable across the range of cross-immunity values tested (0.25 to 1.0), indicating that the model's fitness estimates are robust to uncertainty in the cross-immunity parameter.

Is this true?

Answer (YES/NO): YES